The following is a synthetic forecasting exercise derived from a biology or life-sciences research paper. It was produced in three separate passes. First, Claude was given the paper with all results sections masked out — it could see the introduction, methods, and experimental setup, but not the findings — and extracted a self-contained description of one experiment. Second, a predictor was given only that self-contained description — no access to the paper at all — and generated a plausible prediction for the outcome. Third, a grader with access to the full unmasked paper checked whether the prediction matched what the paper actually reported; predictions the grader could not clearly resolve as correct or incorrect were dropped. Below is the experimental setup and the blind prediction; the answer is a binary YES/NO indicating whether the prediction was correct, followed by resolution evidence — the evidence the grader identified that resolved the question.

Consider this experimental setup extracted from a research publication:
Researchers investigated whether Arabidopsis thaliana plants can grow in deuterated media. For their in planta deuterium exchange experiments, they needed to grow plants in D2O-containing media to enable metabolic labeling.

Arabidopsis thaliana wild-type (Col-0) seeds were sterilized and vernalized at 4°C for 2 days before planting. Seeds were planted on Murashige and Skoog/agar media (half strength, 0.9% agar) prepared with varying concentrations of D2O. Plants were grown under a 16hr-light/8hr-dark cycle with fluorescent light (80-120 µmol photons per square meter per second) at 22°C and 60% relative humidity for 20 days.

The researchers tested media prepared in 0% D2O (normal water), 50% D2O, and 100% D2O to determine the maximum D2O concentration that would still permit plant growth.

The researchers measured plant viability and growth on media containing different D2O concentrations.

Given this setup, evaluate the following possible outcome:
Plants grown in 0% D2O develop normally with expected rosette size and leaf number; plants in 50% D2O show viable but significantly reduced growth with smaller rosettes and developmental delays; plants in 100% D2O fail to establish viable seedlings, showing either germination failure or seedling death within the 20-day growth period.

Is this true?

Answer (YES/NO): NO